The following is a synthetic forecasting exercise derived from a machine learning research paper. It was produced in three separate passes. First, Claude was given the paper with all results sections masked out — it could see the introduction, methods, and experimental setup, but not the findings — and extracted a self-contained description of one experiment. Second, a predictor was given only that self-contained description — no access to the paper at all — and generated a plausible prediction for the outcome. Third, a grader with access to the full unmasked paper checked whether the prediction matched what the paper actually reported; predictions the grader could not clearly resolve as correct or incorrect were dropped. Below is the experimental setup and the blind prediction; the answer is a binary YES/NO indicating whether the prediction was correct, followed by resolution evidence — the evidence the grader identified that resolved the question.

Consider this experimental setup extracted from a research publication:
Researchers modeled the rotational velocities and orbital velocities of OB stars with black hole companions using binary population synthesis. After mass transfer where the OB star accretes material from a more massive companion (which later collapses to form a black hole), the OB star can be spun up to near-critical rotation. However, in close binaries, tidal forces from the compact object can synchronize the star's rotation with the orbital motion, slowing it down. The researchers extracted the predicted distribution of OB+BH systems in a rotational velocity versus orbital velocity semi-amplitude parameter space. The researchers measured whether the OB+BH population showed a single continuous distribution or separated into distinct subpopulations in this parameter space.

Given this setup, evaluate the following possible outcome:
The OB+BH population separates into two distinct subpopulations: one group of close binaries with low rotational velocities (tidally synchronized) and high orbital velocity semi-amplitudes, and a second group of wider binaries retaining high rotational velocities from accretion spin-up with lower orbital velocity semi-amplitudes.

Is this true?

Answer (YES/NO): YES